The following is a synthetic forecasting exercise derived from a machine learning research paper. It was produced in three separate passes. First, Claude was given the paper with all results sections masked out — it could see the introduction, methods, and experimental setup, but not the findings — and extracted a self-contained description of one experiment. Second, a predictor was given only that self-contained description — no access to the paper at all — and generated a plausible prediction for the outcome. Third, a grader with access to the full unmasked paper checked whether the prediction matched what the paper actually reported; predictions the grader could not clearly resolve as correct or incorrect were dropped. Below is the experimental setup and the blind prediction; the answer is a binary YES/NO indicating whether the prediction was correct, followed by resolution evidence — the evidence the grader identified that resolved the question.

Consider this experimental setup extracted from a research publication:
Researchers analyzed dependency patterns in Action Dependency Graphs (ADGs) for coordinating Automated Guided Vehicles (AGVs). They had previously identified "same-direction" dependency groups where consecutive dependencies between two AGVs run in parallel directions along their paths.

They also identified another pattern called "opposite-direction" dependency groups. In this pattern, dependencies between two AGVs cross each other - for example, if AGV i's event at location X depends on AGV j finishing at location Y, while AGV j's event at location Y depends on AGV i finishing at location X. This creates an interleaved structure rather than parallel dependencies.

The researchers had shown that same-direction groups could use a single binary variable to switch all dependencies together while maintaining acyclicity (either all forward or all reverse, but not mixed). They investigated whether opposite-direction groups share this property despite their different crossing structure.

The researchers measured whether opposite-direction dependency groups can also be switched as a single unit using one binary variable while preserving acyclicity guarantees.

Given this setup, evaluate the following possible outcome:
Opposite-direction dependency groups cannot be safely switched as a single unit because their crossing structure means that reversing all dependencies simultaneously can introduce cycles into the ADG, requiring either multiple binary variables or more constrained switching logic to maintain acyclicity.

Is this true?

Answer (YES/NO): NO